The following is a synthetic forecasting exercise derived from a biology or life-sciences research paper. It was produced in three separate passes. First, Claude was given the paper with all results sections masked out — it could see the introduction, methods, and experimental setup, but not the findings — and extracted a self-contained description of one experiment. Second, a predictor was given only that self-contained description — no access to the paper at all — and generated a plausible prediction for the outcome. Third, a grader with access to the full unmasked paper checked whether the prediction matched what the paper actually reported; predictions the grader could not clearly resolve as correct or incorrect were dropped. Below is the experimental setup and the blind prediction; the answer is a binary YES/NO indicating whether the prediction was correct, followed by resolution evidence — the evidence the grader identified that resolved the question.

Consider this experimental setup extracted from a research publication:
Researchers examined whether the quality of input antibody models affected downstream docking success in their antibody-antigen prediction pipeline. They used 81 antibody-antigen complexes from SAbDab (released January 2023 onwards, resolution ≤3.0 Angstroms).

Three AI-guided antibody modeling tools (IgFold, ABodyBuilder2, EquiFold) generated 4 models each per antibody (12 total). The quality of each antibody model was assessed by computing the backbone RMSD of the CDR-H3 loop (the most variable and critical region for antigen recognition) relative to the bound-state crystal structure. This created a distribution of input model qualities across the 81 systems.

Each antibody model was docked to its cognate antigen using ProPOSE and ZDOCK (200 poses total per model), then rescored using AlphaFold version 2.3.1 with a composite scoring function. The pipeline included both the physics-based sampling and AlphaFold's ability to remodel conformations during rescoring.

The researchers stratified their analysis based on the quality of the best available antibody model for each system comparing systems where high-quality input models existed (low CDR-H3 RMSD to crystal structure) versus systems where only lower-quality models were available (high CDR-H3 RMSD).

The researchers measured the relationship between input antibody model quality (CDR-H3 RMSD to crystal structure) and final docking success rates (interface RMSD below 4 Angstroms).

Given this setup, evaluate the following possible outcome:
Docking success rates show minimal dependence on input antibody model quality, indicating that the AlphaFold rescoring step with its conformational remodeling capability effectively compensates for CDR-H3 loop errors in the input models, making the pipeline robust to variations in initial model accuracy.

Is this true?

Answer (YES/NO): NO